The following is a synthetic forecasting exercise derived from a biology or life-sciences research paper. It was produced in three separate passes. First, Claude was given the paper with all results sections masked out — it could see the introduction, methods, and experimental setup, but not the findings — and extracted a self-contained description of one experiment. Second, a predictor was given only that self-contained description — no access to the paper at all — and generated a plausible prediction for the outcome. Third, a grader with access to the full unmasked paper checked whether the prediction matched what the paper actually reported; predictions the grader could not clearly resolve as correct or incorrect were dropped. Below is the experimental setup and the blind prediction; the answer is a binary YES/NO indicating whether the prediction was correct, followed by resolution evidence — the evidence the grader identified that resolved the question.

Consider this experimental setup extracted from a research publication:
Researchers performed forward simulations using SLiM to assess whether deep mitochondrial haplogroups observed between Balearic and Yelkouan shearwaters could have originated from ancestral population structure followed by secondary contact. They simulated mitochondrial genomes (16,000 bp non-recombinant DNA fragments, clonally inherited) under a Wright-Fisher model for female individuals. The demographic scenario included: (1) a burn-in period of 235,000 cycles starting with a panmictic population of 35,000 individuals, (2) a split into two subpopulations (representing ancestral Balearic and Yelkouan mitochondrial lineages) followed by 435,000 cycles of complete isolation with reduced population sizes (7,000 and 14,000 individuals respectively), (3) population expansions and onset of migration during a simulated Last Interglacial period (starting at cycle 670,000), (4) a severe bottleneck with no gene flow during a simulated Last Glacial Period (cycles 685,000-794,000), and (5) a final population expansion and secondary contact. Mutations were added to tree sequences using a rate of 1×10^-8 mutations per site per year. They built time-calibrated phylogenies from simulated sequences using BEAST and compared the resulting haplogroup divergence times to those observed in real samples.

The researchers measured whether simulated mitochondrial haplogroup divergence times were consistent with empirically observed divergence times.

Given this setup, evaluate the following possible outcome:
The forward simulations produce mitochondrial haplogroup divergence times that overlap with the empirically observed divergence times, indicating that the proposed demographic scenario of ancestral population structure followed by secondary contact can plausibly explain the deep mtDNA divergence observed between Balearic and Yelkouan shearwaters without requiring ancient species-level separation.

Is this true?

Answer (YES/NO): YES